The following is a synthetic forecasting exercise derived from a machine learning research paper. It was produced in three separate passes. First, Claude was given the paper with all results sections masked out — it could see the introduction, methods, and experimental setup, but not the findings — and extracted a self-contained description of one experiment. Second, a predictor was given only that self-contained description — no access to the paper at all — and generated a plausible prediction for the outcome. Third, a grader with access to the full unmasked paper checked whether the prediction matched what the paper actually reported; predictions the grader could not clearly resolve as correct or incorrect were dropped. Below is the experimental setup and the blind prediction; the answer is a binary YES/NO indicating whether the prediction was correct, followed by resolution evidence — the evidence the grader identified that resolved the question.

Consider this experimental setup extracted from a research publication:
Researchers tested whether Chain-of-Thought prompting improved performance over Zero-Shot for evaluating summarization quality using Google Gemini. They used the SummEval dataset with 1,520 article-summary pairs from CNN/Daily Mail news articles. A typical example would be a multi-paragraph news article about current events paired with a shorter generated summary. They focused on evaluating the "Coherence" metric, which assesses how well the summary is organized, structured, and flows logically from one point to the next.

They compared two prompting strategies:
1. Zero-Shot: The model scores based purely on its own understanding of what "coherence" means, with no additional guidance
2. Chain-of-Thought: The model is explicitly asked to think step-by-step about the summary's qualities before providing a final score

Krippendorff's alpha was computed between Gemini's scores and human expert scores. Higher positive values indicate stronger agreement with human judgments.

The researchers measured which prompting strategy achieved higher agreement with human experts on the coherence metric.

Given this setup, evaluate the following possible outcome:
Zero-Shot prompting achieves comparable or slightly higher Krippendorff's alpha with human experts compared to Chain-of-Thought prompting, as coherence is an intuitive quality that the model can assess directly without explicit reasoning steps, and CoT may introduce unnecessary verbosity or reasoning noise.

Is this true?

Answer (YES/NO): YES